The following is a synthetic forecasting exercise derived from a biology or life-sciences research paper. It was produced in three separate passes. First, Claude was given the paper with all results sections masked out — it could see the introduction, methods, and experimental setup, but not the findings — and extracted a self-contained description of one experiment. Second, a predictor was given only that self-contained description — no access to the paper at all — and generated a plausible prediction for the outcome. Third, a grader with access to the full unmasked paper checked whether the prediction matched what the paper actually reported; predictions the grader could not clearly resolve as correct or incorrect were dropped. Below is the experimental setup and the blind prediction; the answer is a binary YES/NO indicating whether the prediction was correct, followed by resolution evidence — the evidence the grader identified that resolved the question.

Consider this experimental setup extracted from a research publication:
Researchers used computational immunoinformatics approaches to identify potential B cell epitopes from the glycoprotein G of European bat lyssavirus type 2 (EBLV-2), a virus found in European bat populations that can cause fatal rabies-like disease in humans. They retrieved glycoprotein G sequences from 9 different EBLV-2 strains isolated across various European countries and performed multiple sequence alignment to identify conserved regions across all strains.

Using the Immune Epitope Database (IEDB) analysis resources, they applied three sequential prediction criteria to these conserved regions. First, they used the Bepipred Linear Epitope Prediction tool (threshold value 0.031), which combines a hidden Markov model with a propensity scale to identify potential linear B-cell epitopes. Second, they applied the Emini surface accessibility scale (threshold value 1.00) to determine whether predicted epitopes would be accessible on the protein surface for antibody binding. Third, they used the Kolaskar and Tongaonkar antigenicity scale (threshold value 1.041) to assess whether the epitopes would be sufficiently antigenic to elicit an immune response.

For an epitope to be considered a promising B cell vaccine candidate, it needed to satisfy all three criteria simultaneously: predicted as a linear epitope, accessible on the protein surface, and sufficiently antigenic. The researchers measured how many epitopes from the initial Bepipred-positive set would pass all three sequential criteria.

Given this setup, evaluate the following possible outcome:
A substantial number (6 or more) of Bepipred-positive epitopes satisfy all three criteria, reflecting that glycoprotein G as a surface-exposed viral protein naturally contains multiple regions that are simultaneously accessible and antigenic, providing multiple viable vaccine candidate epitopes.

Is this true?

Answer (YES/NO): NO